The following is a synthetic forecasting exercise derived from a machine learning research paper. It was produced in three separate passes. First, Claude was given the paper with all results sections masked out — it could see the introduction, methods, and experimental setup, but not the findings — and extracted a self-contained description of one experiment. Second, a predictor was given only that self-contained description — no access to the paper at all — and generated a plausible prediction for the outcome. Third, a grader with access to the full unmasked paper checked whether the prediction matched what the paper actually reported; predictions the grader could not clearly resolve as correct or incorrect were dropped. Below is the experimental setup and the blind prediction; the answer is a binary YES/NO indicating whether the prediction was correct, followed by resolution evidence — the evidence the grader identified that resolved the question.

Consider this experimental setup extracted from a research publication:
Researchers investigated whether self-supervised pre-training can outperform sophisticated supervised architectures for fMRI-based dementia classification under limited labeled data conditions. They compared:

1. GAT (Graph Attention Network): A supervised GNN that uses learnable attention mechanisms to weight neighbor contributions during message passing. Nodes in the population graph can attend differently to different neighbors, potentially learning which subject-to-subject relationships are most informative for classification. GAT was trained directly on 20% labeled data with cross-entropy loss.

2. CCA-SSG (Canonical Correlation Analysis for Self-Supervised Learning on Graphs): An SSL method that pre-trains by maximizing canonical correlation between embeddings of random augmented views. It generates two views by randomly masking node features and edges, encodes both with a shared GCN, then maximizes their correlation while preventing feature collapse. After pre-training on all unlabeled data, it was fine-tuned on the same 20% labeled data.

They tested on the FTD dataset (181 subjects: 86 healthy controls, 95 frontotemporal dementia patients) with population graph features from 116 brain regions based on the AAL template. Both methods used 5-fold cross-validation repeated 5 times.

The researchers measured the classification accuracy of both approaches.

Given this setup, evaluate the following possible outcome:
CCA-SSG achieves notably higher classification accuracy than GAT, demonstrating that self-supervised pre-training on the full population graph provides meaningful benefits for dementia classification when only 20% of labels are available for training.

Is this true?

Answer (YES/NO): YES